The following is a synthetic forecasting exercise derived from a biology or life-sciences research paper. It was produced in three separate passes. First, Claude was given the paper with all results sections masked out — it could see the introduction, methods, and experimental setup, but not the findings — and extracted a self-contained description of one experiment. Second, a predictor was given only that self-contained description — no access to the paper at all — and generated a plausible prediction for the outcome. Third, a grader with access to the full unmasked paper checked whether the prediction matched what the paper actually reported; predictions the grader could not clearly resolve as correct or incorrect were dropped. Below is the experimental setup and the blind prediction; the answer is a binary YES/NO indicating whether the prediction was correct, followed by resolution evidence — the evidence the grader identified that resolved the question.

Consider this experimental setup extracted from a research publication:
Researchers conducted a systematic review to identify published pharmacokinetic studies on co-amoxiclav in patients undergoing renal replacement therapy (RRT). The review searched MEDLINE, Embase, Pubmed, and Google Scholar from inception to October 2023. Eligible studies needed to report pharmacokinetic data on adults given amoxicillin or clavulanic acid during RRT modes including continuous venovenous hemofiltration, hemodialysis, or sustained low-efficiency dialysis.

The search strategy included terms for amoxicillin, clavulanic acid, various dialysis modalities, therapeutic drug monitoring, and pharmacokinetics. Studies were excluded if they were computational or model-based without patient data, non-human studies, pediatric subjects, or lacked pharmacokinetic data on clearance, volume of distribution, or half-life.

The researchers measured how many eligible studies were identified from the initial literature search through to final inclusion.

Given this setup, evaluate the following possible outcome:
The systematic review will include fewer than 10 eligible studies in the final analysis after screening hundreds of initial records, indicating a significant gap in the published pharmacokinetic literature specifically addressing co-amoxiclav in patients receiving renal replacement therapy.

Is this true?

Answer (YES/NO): YES